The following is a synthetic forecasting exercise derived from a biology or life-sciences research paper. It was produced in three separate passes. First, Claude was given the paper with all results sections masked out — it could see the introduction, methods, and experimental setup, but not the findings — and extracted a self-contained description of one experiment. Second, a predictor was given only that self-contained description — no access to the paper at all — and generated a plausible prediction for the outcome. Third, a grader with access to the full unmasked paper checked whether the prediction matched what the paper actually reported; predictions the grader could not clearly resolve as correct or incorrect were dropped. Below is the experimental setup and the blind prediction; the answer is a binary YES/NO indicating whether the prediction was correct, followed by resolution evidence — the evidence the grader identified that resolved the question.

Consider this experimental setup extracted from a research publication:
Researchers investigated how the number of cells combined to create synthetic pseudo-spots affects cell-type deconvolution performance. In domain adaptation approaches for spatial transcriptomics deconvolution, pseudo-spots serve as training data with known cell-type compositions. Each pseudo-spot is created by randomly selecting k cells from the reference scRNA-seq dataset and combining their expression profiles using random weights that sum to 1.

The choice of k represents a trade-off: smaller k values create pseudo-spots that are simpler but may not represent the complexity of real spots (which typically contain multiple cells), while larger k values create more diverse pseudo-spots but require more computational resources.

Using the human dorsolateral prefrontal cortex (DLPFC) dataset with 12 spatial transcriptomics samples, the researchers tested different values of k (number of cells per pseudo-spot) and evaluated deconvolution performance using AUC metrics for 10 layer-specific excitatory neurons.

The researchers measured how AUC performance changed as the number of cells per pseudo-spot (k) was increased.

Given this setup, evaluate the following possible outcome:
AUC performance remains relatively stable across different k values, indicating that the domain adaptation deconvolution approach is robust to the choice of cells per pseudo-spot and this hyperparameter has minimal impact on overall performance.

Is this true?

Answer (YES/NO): NO